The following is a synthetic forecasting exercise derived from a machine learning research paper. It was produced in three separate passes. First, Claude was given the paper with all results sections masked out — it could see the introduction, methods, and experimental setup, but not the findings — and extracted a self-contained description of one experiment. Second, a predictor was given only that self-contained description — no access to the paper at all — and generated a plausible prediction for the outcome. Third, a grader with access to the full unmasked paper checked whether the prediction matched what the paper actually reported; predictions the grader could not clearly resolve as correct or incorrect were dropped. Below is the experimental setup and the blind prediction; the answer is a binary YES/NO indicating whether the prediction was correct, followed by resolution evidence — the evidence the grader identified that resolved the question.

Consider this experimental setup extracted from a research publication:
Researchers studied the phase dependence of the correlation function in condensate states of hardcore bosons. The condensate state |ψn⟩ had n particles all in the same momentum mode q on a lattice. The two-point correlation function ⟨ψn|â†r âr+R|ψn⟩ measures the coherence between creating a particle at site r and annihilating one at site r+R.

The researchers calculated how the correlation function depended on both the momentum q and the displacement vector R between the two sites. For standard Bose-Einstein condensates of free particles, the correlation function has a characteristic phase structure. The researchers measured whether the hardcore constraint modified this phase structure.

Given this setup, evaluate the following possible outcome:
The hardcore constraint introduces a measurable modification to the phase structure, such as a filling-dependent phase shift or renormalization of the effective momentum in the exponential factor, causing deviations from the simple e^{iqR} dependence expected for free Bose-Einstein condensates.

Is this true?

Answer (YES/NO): NO